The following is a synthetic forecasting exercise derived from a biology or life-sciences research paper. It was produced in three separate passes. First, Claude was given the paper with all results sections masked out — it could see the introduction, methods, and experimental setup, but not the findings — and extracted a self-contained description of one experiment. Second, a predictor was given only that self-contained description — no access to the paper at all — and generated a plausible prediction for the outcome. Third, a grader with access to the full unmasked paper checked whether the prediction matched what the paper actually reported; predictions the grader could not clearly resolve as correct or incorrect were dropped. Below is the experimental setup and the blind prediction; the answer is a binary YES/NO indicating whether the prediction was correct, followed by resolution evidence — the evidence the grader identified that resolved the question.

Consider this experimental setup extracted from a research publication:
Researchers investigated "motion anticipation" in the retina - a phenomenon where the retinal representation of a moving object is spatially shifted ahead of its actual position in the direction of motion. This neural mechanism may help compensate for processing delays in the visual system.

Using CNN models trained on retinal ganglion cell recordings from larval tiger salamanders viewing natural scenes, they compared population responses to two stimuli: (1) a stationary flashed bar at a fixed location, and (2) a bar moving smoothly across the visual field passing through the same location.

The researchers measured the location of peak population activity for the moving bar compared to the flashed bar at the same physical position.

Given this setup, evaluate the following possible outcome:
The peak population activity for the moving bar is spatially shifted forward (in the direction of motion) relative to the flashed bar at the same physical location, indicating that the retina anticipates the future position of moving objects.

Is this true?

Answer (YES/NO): YES